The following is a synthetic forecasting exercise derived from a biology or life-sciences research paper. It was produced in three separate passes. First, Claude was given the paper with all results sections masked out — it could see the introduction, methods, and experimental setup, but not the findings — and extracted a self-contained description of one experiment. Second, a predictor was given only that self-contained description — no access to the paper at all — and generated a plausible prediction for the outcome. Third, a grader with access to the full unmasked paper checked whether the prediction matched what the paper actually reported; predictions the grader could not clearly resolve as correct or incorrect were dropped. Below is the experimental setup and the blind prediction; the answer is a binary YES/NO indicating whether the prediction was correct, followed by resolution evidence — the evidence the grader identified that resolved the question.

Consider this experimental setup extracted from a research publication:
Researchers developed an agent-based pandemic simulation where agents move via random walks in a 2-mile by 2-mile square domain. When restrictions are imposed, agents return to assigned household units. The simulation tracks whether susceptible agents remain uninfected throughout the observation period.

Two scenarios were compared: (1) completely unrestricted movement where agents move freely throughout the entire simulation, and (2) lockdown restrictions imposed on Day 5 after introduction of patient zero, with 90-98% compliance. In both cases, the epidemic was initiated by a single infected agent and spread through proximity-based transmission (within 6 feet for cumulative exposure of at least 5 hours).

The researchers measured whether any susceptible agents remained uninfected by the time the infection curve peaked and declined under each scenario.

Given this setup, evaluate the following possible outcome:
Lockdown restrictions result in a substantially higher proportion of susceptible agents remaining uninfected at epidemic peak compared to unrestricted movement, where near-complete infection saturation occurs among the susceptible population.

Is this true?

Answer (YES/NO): YES